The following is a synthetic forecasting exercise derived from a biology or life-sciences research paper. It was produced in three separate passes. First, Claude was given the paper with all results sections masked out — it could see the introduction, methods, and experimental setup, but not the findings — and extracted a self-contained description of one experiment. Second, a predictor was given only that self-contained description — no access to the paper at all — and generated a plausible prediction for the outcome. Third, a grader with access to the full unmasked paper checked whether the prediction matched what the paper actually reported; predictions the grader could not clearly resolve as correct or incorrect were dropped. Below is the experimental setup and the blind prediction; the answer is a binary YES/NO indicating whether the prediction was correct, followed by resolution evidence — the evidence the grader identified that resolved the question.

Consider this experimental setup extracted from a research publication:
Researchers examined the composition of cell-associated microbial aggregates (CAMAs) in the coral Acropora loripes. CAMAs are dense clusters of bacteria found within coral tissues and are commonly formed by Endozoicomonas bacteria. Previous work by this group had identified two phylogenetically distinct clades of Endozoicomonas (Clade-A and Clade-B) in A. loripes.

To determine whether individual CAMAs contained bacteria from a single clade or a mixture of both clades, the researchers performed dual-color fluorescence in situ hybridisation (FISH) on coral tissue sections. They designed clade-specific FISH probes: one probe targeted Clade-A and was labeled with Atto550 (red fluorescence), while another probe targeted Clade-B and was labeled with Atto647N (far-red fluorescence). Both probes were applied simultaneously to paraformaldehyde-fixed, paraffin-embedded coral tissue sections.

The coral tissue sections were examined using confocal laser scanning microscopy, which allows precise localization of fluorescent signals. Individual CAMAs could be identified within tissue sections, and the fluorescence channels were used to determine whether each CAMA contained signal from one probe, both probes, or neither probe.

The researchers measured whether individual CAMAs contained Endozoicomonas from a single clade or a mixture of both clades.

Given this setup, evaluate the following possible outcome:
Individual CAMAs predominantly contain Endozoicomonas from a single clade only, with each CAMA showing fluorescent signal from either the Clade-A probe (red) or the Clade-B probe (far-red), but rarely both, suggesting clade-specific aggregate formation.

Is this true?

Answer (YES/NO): YES